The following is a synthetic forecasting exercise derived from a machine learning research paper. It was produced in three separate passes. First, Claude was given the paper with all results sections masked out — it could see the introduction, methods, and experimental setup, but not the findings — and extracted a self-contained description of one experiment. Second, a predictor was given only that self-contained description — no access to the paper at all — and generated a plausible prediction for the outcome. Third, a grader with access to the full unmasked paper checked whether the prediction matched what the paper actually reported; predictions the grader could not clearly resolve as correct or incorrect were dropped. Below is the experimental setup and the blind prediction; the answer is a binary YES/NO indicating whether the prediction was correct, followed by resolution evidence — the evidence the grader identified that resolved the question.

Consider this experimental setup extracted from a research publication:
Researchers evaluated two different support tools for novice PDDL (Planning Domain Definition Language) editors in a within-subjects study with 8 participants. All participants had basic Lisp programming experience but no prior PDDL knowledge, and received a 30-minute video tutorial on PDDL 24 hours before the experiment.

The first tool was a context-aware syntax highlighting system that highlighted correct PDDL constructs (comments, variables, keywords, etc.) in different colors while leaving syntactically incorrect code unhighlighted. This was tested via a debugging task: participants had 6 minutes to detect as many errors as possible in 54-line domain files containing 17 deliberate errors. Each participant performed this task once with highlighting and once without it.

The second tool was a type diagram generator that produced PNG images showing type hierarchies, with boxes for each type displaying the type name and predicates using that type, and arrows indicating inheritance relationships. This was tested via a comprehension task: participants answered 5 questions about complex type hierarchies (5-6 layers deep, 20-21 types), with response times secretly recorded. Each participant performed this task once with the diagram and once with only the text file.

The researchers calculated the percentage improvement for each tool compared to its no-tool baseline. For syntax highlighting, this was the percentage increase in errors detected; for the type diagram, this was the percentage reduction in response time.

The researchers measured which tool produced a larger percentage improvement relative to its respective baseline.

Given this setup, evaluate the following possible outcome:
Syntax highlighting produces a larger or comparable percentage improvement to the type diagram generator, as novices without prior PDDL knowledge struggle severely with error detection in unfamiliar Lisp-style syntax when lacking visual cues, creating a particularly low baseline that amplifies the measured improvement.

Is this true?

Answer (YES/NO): NO